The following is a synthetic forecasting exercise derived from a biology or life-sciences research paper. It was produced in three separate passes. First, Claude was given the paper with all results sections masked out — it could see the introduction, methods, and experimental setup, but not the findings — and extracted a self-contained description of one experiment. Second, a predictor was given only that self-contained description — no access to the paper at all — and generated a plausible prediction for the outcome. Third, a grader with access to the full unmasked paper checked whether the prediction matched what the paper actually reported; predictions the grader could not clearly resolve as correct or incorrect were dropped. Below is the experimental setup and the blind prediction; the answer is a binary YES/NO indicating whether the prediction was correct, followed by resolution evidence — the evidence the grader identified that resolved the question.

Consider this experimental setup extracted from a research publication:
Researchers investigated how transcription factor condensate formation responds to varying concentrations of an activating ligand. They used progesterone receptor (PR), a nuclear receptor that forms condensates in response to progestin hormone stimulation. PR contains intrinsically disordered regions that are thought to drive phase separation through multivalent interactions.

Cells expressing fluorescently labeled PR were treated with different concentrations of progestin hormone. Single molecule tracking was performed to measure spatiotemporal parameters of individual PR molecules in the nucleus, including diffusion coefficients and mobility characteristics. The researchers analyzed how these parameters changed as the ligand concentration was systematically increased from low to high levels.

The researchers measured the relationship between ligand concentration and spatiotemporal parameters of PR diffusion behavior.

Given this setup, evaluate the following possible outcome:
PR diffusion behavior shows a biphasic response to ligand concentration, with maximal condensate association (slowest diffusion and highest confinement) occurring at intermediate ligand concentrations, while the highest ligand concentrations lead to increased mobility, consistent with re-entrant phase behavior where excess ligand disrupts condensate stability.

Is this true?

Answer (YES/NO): NO